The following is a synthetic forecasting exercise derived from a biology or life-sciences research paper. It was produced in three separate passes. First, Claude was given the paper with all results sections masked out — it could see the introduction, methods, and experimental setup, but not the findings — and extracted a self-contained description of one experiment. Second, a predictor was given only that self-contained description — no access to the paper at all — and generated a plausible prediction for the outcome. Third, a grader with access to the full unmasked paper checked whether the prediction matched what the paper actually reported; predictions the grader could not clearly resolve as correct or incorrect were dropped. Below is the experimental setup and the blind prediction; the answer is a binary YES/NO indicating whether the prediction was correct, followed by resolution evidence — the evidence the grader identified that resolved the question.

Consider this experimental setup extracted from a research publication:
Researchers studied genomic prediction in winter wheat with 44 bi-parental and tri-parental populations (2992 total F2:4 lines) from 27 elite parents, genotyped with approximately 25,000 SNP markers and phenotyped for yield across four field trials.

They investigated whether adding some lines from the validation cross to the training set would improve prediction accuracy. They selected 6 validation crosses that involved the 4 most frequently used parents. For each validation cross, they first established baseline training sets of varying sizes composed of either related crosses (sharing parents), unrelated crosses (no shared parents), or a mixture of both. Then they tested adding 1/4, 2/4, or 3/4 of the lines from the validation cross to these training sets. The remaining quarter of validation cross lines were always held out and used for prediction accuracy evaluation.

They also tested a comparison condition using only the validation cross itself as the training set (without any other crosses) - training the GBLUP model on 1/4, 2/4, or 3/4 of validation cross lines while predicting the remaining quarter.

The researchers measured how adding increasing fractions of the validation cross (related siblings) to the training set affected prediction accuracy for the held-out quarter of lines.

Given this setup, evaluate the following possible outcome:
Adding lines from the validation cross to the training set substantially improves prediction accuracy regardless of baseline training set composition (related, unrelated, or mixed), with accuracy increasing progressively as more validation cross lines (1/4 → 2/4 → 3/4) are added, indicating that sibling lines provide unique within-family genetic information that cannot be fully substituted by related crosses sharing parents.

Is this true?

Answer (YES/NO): YES